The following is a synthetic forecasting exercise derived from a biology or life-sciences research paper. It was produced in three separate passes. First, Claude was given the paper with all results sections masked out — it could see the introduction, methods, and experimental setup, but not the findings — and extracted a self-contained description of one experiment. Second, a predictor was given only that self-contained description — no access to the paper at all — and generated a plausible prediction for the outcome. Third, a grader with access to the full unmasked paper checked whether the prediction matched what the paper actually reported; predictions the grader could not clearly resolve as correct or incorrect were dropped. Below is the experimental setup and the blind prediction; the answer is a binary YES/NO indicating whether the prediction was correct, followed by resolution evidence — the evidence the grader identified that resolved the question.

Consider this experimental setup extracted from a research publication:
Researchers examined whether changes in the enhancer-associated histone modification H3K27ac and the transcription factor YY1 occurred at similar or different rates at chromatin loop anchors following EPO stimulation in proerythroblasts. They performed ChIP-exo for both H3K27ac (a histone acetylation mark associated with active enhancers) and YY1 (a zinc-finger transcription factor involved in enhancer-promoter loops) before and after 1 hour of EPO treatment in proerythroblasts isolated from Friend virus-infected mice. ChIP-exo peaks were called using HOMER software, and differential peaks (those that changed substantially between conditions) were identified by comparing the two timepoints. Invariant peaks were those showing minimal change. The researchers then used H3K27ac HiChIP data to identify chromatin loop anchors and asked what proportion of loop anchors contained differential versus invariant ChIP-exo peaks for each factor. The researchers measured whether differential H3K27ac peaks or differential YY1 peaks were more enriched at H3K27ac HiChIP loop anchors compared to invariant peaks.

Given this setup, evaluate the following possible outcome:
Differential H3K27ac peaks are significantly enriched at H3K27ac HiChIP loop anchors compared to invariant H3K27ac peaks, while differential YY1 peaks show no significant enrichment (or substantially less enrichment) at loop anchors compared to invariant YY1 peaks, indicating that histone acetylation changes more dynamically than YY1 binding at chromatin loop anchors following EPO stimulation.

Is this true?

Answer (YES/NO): NO